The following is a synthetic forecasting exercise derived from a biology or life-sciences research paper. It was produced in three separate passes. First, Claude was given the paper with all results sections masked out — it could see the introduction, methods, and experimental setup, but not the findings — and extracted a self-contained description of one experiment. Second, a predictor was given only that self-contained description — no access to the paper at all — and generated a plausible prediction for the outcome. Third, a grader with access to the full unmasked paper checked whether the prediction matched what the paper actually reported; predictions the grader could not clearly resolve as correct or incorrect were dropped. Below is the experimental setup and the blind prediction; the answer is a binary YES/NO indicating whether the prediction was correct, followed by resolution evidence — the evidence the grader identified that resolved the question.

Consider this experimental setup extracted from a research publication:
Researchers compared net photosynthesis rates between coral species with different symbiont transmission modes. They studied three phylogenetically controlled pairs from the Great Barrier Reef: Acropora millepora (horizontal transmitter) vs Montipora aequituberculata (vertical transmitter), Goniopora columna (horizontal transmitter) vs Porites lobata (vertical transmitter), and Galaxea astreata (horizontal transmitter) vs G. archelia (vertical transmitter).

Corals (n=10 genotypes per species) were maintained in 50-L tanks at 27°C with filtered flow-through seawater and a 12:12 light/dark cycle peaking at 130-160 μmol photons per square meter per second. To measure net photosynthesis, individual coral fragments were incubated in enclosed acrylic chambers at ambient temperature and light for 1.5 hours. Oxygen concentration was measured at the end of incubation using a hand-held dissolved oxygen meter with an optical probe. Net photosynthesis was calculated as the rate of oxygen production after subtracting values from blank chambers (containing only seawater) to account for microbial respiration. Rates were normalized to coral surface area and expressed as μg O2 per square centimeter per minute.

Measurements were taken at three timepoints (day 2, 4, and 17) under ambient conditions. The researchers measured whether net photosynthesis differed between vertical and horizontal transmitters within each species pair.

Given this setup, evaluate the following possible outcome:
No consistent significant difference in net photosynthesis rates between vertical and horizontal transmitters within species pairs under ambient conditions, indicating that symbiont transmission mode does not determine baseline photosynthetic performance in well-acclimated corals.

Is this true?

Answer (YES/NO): NO